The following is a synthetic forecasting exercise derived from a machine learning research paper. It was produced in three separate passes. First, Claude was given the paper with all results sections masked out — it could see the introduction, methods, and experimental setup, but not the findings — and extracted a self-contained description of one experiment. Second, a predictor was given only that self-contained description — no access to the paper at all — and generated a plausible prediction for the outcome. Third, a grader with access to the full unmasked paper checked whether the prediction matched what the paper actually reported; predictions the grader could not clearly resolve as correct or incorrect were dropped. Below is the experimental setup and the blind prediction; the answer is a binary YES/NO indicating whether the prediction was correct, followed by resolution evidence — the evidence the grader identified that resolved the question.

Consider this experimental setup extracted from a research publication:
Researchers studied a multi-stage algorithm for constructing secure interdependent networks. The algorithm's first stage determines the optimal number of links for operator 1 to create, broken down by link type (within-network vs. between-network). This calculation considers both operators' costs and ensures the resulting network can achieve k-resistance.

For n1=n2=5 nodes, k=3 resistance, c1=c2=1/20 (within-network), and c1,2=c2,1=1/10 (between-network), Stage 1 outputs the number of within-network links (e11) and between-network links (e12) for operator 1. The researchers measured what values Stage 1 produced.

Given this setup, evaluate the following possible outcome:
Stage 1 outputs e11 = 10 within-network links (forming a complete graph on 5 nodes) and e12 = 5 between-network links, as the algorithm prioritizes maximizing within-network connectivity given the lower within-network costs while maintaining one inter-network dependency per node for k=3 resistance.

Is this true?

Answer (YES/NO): NO